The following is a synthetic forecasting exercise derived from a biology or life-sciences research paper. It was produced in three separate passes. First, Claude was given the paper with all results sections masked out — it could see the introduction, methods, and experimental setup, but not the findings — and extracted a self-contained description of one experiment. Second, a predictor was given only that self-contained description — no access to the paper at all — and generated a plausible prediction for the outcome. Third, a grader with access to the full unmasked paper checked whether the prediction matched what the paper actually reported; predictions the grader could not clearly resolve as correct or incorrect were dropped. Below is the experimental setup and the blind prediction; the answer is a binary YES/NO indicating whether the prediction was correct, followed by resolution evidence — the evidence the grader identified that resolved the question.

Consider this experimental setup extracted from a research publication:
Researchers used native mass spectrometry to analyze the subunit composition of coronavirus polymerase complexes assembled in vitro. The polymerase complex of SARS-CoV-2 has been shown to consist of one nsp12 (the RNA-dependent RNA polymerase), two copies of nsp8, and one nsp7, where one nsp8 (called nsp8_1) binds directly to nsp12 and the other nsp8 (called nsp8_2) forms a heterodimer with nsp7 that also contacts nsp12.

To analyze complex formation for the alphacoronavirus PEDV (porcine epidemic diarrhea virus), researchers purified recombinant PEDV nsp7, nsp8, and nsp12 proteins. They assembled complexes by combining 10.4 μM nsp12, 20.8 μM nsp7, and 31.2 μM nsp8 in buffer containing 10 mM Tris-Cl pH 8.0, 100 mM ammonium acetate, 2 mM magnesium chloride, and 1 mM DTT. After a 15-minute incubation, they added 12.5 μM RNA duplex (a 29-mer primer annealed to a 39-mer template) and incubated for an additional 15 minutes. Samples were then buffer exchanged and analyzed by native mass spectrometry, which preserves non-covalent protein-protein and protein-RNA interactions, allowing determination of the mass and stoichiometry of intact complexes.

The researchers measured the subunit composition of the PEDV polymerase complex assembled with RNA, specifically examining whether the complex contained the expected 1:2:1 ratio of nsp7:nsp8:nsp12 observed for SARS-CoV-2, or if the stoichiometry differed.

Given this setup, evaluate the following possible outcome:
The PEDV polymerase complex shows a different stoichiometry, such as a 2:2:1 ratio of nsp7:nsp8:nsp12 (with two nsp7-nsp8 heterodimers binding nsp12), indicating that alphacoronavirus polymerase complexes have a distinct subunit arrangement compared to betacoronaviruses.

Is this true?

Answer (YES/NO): NO